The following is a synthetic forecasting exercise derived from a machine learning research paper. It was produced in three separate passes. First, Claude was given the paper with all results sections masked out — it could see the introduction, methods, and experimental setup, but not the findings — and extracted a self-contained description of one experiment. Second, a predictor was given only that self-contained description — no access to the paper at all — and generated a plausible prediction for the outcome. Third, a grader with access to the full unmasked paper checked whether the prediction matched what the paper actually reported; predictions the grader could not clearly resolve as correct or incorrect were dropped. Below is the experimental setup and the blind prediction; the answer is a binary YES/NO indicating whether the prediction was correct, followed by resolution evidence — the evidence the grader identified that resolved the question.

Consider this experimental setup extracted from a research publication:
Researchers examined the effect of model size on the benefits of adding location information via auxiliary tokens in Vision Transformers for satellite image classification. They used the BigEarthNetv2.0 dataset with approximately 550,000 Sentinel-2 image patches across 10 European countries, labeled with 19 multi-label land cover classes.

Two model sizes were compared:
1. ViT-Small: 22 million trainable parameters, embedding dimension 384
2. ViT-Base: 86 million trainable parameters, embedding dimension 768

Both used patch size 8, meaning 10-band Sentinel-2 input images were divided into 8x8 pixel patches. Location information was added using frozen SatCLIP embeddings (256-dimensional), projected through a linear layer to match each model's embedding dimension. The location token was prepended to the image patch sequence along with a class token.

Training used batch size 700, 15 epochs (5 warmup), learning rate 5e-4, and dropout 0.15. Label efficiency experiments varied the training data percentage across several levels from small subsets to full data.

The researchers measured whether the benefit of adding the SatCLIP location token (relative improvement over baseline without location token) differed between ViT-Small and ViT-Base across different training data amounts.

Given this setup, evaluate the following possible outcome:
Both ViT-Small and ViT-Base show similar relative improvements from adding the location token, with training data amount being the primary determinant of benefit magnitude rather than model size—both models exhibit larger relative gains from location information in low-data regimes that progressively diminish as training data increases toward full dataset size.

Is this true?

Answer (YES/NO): NO